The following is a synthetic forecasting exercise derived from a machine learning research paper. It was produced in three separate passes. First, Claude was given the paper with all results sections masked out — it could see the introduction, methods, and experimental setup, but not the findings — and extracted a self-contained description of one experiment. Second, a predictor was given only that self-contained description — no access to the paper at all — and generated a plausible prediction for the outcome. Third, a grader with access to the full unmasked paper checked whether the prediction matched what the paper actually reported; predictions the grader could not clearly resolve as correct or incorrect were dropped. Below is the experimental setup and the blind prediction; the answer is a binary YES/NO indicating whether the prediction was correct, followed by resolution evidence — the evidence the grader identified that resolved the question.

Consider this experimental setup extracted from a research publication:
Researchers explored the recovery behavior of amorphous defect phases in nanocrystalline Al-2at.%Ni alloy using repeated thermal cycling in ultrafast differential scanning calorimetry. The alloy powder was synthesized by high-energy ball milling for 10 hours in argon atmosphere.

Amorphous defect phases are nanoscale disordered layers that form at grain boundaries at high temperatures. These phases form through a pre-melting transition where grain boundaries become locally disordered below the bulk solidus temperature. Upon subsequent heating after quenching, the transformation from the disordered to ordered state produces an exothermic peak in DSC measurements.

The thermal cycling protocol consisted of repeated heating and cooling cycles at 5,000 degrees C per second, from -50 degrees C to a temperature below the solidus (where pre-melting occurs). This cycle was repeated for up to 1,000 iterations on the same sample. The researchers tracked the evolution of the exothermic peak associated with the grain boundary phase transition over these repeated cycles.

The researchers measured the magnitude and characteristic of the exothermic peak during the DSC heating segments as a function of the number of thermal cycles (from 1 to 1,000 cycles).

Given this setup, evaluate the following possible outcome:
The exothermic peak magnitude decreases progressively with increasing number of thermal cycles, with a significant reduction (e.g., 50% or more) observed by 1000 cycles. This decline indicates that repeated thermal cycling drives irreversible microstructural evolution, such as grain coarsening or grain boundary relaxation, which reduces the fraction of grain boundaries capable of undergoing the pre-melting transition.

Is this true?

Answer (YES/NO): NO